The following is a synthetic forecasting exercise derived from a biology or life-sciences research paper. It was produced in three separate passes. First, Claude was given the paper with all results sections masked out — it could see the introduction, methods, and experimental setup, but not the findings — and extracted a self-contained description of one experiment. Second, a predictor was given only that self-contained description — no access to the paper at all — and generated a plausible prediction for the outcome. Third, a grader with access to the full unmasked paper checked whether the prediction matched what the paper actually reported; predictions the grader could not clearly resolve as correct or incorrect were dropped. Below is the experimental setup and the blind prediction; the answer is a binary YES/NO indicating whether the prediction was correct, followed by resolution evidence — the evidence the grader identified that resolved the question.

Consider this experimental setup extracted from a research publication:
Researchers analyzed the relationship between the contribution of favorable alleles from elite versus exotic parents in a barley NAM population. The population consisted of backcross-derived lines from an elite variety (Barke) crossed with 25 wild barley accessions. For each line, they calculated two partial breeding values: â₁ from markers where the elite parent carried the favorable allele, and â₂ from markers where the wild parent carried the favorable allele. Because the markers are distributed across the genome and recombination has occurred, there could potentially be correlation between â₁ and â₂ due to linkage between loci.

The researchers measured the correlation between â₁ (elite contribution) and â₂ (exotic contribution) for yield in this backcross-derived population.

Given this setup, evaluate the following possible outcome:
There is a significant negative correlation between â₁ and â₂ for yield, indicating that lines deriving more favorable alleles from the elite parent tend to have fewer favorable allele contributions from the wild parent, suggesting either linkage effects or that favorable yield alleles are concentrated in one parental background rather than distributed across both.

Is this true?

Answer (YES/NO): NO